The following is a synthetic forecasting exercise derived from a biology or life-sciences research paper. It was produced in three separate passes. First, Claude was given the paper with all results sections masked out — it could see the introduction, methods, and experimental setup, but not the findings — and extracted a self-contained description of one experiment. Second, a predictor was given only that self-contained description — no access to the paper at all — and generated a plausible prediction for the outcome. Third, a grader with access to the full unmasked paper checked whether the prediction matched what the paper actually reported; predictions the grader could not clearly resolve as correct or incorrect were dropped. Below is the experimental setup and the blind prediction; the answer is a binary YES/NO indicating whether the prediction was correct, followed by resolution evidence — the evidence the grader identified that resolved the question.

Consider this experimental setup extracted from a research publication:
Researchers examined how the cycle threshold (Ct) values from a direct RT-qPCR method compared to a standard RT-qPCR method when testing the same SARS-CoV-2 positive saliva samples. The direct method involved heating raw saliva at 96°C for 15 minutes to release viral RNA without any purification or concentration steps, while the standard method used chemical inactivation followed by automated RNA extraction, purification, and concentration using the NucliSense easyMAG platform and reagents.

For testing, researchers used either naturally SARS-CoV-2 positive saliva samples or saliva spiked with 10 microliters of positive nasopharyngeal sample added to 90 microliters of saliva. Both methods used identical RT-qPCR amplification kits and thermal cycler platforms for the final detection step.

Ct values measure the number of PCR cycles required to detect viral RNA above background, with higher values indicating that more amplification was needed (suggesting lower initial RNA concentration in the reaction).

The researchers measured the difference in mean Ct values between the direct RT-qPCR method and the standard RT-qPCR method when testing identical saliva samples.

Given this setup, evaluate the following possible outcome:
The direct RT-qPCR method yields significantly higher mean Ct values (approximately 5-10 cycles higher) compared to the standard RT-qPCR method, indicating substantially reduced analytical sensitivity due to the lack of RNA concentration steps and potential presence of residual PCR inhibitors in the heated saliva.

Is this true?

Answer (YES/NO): NO